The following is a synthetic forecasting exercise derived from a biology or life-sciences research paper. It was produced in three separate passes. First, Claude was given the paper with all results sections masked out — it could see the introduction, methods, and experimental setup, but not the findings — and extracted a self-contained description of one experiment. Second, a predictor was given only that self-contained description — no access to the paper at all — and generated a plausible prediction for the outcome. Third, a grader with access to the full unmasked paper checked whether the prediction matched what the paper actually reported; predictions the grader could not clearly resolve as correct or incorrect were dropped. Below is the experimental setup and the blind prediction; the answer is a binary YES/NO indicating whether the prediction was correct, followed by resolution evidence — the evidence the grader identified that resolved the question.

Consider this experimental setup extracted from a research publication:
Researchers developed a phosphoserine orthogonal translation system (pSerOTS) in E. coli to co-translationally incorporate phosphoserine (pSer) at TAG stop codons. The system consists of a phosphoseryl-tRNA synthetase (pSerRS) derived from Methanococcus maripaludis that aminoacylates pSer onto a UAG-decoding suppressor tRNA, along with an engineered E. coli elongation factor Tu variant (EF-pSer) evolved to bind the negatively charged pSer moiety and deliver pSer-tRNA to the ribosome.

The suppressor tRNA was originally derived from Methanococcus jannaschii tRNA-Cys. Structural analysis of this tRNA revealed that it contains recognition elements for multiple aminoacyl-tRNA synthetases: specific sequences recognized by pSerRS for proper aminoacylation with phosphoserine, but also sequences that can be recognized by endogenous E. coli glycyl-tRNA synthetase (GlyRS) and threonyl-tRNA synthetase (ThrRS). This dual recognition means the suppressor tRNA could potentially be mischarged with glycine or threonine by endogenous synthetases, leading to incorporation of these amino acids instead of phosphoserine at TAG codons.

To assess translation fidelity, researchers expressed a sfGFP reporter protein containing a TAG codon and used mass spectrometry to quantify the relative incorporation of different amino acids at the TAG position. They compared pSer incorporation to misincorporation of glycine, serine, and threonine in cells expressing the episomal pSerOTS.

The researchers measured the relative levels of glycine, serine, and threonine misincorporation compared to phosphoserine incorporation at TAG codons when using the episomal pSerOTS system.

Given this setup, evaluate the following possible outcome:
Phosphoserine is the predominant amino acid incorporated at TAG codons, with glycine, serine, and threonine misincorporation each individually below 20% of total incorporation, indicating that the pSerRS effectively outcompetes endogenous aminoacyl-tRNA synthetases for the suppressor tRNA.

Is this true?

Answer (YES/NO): NO